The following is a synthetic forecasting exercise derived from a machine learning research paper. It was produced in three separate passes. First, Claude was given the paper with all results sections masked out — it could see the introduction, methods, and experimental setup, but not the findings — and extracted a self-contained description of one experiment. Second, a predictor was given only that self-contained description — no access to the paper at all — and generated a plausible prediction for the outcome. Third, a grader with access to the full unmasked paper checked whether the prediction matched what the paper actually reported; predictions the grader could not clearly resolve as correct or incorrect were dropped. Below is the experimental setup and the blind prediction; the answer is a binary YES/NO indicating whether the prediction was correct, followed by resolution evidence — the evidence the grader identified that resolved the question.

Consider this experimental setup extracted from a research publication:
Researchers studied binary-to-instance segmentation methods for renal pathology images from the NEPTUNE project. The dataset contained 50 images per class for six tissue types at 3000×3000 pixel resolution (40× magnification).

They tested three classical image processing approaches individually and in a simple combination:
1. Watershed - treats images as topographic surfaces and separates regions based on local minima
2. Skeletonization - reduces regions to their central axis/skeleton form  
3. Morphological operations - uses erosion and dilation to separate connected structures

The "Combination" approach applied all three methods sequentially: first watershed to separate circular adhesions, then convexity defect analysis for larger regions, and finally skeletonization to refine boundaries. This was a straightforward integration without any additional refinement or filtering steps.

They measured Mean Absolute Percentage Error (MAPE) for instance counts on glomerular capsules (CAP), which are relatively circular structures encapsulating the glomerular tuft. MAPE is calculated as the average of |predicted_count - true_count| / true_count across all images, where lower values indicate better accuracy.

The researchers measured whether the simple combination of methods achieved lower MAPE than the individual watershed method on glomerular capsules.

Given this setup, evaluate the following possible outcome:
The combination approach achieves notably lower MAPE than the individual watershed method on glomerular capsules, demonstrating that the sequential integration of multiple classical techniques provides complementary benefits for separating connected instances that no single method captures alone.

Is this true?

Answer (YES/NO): NO